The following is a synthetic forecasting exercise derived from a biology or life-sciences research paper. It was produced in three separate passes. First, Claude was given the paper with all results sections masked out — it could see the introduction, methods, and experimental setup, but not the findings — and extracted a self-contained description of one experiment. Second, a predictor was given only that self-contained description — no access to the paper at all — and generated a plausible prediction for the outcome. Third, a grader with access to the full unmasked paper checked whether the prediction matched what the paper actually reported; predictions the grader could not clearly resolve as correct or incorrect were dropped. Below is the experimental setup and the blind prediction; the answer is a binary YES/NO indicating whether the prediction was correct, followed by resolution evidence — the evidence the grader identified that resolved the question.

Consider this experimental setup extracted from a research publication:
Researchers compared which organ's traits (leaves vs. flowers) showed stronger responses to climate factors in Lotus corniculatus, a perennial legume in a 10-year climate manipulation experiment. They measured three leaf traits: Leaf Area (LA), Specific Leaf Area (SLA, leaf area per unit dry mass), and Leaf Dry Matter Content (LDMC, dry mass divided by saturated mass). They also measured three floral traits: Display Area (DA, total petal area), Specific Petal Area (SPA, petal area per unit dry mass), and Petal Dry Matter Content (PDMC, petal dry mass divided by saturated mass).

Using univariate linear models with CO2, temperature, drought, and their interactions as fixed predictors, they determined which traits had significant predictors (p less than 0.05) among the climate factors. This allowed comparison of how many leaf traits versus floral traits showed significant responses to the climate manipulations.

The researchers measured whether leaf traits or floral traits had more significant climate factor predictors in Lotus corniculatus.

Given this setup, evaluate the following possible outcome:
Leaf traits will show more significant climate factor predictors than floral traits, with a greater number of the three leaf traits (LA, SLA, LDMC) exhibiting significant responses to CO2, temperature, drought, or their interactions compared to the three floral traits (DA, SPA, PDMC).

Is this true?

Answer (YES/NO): YES